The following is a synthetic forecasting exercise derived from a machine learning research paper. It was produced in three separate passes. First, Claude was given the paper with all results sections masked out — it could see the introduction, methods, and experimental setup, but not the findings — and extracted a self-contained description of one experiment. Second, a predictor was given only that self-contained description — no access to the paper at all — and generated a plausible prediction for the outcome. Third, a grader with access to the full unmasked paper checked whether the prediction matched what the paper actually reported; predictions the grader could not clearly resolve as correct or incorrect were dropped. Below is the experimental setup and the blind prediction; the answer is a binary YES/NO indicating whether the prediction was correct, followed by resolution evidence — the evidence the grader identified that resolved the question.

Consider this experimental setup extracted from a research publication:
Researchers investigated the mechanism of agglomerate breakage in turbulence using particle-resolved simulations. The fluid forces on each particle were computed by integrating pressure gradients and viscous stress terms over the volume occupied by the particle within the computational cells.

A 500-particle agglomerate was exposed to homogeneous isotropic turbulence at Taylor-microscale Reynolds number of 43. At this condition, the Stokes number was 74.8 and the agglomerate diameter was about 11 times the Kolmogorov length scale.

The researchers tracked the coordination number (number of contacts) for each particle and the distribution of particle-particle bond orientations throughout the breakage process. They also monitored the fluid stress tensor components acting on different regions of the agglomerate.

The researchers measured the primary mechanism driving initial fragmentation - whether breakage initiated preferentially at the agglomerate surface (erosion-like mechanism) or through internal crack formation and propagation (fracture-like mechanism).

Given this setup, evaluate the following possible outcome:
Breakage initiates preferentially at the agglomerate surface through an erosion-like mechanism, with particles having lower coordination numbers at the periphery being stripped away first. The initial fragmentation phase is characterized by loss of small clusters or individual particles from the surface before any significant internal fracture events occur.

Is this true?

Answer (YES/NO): YES